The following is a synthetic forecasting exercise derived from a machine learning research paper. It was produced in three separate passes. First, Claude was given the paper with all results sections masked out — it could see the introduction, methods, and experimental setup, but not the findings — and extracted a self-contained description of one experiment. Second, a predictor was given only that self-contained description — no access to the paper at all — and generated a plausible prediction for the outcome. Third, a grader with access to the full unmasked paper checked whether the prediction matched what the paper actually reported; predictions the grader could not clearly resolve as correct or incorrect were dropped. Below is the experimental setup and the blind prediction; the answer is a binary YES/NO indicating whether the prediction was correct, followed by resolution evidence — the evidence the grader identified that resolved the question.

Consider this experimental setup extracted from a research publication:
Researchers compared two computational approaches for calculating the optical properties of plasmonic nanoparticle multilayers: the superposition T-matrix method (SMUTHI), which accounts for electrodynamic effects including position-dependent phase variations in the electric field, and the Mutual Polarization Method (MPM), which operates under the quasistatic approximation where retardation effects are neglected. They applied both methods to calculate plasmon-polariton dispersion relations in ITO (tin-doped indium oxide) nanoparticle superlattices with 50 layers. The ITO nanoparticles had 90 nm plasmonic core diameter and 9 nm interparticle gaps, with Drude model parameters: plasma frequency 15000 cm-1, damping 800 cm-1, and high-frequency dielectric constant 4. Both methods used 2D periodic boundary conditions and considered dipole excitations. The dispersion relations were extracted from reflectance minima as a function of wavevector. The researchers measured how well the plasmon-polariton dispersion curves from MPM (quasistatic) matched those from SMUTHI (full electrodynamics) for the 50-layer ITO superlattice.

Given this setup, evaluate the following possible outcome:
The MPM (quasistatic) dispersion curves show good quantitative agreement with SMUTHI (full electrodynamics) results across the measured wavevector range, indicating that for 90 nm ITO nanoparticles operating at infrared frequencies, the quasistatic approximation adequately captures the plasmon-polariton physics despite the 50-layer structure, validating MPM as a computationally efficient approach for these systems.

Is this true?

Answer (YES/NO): YES